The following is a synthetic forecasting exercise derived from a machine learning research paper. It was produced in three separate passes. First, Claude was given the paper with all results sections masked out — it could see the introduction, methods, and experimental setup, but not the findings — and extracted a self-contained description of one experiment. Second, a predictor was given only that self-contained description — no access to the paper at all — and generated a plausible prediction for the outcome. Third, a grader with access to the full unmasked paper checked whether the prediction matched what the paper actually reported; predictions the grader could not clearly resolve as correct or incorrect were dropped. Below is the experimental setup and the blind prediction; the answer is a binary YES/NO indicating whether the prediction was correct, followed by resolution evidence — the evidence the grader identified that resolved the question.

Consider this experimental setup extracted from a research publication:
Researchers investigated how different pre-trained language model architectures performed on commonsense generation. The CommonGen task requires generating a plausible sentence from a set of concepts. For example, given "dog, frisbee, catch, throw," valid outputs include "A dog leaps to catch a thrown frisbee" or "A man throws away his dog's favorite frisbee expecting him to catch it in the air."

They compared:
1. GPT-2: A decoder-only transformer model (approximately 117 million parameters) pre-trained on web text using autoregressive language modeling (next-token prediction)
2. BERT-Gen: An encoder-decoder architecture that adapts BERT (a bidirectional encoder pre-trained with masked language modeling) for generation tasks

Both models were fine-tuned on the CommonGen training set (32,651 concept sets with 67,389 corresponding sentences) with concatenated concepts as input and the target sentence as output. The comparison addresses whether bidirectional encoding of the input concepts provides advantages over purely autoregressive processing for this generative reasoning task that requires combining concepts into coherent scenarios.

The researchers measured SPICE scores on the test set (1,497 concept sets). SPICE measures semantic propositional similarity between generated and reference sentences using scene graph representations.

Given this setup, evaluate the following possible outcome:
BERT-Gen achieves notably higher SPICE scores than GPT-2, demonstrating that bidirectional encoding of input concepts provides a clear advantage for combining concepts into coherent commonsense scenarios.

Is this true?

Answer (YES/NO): NO